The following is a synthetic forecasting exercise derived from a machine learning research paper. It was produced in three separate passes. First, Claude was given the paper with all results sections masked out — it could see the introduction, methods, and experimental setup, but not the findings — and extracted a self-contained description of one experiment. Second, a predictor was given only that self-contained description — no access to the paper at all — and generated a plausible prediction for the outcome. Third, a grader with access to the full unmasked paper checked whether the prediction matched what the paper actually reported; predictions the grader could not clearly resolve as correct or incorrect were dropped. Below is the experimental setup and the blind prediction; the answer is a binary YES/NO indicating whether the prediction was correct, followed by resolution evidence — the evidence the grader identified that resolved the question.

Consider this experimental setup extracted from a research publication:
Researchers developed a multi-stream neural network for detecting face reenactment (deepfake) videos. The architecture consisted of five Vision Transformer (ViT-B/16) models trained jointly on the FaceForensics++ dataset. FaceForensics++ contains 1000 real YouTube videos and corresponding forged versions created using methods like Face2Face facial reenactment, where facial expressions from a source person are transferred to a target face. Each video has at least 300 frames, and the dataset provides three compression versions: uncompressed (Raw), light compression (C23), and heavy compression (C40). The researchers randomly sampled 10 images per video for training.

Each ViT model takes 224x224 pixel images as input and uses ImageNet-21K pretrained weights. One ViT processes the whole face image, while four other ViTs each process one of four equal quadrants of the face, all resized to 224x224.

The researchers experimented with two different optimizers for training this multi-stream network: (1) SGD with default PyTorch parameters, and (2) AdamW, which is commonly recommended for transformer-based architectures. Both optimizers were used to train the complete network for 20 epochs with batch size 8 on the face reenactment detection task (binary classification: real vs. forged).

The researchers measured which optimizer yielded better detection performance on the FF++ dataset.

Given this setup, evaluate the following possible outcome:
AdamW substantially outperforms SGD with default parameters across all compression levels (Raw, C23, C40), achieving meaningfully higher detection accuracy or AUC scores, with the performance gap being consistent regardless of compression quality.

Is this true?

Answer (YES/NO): NO